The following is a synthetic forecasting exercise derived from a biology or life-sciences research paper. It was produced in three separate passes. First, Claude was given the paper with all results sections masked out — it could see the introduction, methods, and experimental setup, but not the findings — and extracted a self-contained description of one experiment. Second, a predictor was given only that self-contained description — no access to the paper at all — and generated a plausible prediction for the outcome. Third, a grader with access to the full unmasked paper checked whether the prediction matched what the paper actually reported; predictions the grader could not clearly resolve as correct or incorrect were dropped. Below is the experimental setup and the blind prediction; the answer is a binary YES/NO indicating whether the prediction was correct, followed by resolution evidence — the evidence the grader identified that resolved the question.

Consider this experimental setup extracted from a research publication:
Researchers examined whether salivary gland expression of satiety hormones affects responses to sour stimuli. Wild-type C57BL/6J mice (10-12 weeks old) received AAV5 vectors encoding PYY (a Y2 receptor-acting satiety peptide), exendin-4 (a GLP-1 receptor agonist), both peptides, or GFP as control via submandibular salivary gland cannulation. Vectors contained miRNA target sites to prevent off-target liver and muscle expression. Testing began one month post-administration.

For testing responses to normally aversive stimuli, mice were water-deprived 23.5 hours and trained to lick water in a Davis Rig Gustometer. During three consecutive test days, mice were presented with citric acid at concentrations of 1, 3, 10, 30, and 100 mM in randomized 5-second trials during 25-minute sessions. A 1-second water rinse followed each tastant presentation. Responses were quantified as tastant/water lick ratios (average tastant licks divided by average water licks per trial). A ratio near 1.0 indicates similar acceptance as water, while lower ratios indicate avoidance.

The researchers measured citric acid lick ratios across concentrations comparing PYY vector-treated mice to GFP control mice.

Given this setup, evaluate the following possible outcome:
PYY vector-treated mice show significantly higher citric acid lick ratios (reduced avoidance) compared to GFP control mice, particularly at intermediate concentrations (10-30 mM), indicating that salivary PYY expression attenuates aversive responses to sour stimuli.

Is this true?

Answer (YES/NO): NO